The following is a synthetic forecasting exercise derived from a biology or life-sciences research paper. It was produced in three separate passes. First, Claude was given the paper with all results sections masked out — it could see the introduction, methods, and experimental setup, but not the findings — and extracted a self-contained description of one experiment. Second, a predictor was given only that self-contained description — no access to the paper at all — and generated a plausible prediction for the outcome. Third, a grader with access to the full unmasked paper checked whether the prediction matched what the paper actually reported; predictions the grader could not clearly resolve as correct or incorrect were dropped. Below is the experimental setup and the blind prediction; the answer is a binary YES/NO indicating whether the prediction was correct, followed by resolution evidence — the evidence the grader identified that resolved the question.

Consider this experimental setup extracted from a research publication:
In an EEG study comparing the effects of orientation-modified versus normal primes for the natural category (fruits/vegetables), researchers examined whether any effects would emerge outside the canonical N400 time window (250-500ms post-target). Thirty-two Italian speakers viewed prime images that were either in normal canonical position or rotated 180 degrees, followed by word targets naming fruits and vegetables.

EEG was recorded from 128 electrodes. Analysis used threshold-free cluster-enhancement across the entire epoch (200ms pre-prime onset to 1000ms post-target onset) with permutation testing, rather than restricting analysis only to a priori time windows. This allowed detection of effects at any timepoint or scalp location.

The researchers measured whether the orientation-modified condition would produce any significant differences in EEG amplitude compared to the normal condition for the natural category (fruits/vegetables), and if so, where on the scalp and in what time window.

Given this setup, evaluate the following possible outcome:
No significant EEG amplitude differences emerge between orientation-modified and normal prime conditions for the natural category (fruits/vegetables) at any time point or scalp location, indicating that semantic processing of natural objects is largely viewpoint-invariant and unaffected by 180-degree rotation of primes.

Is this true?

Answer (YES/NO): NO